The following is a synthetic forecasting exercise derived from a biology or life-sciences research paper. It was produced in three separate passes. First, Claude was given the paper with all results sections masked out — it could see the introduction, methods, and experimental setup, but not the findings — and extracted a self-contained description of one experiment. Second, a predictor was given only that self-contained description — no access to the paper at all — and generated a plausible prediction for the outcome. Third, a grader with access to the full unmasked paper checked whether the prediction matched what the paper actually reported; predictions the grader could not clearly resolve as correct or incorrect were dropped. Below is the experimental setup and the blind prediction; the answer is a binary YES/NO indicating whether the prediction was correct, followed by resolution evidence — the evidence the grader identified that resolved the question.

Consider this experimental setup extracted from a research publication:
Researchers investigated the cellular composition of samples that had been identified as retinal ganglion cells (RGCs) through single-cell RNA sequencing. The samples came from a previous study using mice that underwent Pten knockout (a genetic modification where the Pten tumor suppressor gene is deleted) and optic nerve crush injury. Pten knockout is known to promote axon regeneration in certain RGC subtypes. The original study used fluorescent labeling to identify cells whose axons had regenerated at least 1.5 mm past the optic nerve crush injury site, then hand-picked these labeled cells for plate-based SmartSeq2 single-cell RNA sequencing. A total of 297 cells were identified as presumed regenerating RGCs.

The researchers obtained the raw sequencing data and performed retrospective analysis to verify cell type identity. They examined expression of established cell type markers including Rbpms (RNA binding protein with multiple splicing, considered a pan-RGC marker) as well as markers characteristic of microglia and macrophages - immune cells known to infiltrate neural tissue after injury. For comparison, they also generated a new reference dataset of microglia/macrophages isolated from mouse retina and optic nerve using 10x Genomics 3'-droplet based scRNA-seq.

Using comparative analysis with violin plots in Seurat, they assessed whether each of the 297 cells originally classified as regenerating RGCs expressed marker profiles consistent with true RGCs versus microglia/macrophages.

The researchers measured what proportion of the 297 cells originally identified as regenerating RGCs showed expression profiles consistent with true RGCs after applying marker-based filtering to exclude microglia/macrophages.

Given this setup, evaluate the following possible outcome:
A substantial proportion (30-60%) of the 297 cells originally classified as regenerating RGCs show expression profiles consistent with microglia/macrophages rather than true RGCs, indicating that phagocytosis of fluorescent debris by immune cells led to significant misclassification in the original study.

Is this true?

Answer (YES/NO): NO